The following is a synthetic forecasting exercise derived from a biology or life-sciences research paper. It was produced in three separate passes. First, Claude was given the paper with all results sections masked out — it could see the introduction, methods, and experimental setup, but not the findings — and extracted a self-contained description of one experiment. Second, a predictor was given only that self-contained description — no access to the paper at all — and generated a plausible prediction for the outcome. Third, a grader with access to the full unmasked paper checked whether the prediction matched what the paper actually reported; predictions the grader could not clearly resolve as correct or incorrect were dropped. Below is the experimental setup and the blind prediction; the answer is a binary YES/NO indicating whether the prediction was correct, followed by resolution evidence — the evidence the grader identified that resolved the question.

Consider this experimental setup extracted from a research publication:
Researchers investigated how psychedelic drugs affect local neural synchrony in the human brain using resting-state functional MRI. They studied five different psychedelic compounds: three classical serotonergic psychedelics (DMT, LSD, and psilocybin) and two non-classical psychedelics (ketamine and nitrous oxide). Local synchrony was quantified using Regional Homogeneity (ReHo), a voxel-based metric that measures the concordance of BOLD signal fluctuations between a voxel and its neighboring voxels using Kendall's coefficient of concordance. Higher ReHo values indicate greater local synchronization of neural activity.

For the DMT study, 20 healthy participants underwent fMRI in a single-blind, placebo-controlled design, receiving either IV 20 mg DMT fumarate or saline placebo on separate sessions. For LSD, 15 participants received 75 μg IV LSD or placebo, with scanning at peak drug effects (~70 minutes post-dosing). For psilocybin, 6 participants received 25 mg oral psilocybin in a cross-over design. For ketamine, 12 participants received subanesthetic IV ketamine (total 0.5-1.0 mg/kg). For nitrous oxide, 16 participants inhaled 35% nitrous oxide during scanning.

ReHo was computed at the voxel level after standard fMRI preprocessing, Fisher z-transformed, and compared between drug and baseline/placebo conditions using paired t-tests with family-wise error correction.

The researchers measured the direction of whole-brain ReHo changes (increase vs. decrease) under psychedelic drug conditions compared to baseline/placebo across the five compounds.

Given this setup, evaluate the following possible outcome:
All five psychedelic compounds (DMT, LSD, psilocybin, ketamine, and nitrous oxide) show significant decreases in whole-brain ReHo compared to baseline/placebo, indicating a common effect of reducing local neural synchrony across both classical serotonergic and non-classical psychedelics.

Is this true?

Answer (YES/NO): YES